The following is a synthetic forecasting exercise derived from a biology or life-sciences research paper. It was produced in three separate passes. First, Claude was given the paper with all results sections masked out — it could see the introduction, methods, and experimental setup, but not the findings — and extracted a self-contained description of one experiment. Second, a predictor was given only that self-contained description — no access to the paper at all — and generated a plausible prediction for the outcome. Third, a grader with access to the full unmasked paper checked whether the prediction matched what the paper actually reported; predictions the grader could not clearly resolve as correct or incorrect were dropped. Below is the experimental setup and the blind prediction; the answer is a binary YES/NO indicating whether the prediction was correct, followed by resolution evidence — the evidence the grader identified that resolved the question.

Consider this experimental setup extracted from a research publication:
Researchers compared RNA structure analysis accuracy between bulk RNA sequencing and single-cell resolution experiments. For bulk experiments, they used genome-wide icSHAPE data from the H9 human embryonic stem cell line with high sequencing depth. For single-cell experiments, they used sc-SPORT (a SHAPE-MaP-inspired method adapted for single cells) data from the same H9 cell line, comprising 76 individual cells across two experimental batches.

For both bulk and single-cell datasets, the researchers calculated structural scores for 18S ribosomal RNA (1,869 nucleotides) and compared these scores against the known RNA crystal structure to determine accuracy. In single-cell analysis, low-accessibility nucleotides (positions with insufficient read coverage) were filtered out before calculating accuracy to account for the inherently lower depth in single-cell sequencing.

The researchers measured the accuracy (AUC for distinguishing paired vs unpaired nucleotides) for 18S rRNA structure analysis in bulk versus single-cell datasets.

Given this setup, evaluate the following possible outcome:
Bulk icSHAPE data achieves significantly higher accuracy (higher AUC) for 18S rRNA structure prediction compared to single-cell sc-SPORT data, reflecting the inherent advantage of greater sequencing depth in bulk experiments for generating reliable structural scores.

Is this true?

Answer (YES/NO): YES